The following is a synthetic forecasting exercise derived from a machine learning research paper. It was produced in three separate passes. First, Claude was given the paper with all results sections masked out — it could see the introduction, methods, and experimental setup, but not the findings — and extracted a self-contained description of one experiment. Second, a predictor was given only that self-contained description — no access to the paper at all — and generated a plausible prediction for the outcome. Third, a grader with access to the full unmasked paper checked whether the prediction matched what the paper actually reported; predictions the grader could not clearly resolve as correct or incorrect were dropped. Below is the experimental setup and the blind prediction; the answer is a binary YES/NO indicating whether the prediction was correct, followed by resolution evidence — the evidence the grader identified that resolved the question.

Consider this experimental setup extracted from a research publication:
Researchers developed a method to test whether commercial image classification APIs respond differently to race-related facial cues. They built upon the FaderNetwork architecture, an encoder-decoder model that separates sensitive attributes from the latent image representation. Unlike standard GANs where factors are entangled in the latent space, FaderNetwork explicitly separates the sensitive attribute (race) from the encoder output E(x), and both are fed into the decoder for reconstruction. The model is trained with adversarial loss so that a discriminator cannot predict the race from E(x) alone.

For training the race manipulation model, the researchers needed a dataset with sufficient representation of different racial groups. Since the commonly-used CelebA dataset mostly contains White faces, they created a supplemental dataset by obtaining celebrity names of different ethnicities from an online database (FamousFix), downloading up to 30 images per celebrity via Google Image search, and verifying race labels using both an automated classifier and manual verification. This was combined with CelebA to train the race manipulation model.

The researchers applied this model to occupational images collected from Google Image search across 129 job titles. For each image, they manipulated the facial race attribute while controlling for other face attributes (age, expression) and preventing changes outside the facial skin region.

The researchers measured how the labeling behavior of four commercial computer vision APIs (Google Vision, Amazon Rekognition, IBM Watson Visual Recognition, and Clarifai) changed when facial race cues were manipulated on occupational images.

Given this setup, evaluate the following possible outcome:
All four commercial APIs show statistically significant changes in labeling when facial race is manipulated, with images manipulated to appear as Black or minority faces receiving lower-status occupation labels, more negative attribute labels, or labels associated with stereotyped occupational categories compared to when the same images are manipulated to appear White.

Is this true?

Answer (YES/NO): NO